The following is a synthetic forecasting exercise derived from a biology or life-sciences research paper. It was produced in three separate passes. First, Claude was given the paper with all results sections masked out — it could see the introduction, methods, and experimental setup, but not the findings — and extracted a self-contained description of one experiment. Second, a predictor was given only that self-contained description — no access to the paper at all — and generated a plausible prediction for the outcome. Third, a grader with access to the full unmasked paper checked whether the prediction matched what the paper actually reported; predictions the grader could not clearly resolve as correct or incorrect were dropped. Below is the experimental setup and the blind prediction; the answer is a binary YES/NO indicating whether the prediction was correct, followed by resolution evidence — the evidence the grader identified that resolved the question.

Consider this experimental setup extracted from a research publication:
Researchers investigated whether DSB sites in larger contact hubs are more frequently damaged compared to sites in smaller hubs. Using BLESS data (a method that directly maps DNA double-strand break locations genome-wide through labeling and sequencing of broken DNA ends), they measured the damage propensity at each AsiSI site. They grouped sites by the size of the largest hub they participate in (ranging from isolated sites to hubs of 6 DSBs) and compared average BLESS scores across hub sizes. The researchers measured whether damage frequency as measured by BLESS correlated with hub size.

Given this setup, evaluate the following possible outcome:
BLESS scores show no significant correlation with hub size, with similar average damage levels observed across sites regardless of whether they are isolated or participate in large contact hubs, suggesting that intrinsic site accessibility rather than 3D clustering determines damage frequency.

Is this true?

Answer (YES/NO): NO